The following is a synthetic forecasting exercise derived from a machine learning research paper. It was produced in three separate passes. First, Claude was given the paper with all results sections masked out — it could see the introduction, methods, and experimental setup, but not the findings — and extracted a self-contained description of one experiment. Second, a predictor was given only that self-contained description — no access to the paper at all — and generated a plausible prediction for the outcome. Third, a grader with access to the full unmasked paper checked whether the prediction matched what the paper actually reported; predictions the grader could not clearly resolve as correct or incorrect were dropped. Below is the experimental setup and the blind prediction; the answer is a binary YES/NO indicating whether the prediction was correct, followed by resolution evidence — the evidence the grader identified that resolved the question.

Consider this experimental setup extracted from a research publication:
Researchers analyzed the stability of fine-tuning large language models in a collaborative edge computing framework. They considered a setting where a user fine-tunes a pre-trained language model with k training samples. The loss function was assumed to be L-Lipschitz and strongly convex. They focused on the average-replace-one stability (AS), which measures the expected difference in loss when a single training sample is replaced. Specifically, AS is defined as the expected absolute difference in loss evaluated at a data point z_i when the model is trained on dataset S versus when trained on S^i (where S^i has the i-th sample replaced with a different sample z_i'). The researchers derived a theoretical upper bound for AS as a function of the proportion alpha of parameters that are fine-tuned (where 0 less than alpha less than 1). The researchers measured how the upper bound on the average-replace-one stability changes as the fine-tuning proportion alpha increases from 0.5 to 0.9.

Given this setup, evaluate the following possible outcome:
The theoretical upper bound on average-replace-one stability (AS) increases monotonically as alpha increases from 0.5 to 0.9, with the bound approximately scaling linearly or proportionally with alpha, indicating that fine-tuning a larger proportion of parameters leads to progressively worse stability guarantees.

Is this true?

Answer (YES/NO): NO